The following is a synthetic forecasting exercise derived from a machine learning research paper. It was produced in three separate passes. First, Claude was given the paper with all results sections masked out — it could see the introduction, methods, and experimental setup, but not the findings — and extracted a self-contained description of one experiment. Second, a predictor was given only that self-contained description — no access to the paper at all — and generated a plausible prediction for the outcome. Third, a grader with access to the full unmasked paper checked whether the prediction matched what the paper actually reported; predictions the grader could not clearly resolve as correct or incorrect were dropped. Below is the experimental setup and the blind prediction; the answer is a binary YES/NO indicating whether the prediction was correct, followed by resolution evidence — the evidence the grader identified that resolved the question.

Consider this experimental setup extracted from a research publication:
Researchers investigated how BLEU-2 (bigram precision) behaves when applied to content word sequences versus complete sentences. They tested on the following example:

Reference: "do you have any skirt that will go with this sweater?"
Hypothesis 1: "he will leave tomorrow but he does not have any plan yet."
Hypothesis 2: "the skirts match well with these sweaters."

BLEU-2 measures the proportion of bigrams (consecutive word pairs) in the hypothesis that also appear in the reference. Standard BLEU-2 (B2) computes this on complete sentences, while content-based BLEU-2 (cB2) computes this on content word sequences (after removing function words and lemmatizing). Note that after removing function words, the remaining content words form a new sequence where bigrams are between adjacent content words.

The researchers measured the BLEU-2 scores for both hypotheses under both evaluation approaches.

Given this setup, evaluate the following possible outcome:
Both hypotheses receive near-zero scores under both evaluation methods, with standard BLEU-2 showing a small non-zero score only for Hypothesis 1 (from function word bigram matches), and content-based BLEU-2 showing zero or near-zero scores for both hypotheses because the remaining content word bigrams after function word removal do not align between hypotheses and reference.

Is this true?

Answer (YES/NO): YES